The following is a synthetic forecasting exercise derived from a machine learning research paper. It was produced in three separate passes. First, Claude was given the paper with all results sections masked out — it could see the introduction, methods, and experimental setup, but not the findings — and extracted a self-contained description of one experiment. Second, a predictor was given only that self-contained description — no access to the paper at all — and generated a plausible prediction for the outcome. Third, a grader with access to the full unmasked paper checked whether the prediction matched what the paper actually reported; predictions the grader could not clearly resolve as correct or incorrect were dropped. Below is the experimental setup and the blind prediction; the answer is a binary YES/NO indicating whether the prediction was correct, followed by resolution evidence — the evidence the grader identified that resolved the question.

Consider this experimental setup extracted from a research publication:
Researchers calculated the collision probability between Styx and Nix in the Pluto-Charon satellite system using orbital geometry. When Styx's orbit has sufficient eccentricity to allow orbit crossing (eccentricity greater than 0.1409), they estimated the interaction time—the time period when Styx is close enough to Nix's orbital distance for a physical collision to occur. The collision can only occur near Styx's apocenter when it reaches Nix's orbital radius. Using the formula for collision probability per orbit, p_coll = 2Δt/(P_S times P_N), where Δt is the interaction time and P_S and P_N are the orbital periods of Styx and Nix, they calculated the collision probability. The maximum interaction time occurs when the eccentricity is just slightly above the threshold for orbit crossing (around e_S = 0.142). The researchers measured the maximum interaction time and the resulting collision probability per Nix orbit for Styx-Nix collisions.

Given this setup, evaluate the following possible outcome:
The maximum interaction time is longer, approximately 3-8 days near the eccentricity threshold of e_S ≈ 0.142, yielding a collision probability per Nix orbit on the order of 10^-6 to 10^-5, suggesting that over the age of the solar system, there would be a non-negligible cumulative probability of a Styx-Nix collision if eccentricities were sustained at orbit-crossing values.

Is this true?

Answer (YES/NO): NO